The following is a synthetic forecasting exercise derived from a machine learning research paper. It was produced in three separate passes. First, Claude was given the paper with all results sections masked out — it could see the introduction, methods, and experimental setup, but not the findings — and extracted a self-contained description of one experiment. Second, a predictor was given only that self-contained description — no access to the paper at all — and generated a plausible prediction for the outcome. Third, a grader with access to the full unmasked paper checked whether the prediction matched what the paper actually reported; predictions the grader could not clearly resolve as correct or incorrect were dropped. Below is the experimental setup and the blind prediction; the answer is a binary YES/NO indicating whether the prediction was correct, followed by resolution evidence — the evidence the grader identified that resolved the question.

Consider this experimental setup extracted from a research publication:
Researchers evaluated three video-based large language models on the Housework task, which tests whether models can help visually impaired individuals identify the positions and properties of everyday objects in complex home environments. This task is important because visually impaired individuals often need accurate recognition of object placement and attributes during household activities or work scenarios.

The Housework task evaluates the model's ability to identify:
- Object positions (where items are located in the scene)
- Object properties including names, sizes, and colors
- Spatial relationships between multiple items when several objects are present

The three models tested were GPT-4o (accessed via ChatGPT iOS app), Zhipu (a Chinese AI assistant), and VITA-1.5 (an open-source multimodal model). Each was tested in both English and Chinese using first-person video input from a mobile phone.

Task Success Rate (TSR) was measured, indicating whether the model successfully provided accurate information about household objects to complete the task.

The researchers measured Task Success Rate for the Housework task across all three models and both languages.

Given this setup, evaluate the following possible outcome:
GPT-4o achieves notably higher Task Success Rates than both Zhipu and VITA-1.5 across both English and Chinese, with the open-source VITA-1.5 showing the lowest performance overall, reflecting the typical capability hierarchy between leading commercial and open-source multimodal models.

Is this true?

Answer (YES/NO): NO